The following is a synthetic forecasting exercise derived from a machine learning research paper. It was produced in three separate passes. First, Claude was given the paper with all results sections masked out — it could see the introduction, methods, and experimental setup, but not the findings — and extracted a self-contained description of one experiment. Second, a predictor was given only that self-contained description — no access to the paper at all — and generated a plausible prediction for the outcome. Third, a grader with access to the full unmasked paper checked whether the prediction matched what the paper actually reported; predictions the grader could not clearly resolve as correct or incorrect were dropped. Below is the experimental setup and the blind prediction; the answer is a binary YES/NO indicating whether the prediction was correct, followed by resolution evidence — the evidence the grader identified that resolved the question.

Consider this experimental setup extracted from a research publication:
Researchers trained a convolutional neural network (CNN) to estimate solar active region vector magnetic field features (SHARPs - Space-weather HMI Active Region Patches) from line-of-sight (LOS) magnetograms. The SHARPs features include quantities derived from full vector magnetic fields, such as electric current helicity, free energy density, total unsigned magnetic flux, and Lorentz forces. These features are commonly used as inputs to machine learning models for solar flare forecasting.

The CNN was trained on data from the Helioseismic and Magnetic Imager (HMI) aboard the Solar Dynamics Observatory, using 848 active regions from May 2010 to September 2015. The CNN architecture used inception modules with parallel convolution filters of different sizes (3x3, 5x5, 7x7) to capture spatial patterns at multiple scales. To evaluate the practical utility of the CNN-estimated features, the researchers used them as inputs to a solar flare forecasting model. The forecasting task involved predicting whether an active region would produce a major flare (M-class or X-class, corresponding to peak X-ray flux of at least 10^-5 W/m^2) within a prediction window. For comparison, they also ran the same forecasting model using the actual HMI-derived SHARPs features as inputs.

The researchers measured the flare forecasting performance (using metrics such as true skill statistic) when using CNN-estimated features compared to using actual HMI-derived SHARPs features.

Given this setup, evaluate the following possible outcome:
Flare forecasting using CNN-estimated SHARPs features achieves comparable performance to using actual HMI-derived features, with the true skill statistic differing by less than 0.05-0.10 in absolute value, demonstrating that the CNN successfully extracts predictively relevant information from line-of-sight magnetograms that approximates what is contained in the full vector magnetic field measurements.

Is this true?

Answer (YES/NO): YES